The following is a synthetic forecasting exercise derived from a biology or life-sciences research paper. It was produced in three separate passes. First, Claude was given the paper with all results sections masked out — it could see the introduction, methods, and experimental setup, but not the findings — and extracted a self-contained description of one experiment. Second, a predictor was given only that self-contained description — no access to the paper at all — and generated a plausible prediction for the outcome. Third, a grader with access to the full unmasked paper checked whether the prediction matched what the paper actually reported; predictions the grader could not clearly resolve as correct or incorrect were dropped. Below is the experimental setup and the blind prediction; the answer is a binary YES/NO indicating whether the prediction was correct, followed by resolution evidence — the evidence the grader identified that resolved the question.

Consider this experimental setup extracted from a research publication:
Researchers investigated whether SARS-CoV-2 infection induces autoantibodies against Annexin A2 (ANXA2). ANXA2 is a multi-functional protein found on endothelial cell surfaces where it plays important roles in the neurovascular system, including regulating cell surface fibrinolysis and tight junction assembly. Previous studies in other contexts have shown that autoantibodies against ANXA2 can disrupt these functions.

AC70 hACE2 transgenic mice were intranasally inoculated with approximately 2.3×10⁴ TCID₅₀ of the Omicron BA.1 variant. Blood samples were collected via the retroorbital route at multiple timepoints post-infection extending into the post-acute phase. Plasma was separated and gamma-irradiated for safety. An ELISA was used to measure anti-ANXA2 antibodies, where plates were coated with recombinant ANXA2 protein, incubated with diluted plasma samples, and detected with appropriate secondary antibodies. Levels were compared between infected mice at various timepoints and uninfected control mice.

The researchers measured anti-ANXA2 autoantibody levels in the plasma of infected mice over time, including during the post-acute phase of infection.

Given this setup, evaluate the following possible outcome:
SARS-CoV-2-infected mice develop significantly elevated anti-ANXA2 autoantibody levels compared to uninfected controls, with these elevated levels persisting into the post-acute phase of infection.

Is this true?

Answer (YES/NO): YES